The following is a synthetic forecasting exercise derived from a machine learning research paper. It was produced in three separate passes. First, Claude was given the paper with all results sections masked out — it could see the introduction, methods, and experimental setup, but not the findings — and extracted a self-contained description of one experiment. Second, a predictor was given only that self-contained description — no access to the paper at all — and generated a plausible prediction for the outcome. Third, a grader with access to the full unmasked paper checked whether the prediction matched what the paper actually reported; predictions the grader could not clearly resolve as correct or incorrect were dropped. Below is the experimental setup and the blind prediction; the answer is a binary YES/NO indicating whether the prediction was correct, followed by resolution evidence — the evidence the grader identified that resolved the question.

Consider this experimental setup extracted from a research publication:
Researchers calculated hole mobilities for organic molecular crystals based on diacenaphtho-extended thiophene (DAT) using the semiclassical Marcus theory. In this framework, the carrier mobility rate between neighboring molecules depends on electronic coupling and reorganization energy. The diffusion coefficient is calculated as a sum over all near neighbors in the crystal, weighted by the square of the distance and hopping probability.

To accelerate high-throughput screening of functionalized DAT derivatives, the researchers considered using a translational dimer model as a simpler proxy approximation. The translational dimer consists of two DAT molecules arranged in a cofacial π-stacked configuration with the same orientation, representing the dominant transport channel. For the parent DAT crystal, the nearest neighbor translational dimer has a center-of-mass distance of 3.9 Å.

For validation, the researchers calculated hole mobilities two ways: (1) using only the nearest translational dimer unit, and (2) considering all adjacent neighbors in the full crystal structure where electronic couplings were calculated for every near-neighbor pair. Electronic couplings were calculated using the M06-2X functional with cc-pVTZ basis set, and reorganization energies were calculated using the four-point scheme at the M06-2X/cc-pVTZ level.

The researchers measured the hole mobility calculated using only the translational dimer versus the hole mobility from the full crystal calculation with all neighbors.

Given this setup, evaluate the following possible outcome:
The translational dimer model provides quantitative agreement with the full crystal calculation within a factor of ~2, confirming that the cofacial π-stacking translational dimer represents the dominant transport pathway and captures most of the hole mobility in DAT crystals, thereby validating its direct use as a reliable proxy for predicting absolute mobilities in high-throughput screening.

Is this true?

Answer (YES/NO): YES